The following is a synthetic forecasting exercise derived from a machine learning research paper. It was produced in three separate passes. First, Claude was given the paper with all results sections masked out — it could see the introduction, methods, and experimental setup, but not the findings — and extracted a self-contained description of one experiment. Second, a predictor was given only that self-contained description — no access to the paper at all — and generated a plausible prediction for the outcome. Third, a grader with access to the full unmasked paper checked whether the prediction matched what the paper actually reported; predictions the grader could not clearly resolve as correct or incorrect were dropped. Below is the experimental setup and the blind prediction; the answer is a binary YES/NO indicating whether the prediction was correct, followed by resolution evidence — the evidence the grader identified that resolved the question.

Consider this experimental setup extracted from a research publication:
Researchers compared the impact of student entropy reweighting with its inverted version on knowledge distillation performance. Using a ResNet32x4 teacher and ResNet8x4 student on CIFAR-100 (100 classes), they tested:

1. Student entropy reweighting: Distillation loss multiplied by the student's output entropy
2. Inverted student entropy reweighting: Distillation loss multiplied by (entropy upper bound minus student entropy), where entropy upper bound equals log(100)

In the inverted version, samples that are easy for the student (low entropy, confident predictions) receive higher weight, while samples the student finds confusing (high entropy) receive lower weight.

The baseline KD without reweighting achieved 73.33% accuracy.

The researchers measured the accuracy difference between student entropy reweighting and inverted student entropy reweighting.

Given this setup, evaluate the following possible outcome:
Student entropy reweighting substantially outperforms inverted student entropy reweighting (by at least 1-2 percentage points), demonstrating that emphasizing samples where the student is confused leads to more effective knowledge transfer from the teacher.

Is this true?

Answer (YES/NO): YES